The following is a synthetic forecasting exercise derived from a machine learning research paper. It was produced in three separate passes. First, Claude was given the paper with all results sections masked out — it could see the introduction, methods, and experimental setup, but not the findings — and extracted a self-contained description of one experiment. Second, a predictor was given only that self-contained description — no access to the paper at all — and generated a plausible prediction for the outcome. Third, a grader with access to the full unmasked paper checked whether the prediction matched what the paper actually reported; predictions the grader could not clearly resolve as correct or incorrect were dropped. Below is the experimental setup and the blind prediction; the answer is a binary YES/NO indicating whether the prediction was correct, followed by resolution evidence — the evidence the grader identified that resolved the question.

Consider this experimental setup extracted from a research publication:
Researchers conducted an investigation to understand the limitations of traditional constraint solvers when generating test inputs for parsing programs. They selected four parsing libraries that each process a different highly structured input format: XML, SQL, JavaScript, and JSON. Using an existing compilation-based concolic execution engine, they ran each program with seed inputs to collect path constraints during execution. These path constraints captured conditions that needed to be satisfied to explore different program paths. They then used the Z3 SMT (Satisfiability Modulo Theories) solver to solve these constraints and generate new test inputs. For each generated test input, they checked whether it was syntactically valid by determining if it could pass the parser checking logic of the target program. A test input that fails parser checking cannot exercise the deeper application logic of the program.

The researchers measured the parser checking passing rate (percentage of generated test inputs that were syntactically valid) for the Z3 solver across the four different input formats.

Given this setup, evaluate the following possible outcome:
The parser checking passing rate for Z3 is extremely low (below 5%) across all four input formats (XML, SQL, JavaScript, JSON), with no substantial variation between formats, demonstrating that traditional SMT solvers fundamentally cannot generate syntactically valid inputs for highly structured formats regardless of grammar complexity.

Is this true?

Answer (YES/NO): NO